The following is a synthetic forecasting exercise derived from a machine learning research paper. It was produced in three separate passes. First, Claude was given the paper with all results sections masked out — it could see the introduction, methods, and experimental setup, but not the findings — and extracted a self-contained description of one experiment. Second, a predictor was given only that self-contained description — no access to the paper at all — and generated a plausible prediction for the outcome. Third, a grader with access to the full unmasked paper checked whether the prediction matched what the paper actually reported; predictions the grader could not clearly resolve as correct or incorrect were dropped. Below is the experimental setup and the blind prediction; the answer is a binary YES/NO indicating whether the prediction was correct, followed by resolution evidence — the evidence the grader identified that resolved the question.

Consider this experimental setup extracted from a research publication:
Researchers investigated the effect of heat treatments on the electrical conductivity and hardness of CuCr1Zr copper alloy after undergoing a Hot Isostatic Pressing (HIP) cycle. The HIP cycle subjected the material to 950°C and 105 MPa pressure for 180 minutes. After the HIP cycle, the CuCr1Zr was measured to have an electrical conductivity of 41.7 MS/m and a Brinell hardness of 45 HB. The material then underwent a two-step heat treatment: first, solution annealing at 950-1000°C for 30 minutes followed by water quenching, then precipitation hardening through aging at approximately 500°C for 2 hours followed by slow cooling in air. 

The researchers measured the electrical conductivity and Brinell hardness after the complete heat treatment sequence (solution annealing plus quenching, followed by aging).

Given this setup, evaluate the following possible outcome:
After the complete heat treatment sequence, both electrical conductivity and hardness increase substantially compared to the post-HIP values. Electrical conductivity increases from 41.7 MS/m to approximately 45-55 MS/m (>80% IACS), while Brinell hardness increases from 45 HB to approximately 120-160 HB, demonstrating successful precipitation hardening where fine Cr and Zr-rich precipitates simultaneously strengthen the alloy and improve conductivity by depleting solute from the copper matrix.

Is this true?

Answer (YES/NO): NO